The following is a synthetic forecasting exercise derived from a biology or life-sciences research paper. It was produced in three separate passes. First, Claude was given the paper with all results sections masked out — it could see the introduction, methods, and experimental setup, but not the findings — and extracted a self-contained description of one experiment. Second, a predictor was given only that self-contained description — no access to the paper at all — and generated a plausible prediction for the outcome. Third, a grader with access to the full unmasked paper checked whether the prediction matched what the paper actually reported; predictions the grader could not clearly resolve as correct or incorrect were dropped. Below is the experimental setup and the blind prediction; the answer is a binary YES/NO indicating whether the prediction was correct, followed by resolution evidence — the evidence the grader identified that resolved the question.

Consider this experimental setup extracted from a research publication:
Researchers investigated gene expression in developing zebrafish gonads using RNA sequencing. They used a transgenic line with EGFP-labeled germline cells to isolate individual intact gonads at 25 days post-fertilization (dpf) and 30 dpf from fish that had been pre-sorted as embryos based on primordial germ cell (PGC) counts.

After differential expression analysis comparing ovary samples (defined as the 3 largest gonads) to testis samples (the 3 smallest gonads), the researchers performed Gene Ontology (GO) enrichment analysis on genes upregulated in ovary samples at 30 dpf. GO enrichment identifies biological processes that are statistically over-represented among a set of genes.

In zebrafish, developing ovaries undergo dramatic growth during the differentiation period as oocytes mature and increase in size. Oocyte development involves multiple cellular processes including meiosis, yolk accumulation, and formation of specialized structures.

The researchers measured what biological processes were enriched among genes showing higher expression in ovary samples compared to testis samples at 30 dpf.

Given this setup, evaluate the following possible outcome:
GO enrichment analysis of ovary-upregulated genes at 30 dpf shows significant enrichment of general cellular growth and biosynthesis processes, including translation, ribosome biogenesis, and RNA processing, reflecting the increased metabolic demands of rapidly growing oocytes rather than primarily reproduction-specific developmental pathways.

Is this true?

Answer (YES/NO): NO